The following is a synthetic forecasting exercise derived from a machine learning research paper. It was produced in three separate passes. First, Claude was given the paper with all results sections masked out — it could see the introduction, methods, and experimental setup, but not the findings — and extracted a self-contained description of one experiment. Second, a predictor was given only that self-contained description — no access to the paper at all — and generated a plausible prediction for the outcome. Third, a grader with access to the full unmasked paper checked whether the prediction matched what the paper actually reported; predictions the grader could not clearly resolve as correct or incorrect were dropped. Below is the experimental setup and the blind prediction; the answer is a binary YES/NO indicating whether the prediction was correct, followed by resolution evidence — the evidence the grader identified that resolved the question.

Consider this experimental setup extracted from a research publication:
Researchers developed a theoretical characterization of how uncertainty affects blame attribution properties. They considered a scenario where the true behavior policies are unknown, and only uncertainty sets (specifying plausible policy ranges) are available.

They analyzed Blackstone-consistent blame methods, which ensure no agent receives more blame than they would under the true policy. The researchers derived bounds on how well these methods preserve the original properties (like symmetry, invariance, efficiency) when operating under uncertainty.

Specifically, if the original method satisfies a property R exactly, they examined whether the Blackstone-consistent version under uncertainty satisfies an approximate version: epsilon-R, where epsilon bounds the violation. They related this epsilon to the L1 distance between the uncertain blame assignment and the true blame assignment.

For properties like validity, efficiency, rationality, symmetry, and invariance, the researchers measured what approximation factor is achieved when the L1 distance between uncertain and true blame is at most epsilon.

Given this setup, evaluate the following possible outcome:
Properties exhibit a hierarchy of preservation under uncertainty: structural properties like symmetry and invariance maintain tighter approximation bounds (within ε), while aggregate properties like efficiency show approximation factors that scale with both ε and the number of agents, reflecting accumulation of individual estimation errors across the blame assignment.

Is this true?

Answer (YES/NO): NO